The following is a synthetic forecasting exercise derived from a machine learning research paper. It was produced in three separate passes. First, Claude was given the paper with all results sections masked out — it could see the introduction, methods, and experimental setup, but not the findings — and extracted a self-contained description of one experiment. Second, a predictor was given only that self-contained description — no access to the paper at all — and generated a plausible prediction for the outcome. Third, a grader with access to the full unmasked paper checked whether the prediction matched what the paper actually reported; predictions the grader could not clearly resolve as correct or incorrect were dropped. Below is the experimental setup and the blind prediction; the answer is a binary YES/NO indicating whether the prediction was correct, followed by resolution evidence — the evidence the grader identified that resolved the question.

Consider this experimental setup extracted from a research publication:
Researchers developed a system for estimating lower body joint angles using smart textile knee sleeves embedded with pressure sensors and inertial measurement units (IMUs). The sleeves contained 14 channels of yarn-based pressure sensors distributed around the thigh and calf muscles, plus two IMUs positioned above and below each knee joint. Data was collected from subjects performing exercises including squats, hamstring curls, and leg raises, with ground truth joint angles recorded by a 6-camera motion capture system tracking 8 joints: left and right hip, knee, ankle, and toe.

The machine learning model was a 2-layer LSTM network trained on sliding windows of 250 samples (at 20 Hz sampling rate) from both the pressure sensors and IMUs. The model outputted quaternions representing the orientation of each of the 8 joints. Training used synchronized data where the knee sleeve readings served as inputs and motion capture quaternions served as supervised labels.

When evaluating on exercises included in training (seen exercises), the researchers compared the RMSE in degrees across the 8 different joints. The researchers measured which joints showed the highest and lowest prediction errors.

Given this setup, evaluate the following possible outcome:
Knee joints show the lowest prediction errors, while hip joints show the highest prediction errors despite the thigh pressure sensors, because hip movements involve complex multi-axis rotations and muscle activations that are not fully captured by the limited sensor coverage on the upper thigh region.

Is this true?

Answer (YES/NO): NO